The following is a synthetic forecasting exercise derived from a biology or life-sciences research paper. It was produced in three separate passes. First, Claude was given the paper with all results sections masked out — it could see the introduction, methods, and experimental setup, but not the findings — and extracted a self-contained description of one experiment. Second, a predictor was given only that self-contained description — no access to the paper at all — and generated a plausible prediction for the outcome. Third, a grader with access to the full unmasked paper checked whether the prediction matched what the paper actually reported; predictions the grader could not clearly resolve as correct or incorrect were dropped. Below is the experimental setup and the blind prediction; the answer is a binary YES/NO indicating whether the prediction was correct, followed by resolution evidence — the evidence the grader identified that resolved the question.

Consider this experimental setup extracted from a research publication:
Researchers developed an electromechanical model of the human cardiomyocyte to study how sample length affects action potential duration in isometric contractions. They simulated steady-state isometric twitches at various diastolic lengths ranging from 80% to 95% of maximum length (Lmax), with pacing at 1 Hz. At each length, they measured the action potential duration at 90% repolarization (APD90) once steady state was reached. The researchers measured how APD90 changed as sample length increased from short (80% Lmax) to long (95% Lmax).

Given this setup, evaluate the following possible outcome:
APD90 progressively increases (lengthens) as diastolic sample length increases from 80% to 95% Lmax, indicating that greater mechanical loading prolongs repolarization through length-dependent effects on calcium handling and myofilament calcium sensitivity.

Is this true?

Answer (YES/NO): NO